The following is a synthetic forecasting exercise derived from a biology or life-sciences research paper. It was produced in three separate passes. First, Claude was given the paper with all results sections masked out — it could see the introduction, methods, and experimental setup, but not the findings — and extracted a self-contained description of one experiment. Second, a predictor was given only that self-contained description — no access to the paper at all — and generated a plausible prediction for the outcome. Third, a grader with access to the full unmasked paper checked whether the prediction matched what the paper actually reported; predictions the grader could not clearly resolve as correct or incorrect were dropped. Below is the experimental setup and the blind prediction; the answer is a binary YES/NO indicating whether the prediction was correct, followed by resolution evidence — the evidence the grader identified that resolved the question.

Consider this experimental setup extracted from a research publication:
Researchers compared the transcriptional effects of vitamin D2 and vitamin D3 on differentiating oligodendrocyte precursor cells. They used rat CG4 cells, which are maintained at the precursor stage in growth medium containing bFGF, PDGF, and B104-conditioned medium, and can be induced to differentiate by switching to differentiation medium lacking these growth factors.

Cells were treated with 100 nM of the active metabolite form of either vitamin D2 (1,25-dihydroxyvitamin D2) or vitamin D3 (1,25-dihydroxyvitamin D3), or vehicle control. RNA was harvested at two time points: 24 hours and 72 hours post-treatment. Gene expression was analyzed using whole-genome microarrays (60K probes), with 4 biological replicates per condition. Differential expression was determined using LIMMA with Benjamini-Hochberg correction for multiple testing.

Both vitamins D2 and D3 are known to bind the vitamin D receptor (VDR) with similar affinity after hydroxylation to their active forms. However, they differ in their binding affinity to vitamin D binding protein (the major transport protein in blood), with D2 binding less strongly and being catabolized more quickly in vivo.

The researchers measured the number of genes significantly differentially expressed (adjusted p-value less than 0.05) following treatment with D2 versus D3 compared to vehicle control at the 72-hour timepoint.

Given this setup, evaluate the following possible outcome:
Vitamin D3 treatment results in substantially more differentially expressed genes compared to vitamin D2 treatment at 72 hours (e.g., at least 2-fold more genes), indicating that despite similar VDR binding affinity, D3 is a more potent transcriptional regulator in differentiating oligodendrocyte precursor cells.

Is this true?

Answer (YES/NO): NO